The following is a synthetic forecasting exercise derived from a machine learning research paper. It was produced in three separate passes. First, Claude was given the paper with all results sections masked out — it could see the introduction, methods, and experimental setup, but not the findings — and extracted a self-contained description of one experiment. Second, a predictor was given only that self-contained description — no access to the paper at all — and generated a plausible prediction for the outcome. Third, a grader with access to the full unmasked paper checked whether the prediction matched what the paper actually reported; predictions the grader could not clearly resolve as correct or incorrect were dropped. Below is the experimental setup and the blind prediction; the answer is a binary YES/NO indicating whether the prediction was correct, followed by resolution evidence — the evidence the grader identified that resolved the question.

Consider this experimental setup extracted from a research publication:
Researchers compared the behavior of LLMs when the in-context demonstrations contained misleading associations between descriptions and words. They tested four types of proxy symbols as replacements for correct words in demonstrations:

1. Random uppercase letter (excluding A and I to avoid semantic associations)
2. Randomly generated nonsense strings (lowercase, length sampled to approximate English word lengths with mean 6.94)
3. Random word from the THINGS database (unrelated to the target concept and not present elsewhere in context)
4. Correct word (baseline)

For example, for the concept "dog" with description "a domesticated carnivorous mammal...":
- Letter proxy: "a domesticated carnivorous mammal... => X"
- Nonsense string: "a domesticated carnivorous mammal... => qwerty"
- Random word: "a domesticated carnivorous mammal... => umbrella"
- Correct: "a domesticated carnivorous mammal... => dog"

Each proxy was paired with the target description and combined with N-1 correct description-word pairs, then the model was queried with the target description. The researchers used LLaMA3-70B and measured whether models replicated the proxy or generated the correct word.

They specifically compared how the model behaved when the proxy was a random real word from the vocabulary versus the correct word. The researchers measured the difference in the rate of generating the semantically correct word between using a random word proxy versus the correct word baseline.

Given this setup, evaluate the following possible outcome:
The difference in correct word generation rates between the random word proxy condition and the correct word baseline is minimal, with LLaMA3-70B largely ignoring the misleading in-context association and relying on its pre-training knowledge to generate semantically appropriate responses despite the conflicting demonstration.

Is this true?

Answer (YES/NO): NO